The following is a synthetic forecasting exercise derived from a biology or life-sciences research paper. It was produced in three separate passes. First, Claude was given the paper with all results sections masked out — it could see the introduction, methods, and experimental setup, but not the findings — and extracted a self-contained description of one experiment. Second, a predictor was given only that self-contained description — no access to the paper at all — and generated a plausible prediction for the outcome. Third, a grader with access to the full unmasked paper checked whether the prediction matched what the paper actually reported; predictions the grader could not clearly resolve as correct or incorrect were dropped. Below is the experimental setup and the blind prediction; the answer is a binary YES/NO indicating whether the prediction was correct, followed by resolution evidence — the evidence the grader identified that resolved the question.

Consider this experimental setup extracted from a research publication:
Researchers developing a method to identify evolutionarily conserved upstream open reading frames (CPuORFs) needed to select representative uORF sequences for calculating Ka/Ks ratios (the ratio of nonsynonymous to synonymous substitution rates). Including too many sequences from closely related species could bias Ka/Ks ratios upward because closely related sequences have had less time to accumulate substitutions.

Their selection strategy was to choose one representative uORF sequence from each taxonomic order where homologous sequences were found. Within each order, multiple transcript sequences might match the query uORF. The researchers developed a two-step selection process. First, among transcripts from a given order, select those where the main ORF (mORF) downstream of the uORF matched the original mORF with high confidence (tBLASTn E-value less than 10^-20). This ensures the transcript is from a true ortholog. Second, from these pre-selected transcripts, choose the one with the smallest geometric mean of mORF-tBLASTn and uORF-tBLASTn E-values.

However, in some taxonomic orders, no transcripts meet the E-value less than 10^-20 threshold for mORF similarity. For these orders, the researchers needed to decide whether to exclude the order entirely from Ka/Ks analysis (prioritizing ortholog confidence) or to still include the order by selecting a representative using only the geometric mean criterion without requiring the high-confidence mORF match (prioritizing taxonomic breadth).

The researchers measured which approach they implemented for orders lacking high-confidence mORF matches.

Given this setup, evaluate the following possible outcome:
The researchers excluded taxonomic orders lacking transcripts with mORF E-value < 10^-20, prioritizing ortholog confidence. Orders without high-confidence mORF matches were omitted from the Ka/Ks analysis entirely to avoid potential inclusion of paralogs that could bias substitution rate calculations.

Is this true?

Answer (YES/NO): NO